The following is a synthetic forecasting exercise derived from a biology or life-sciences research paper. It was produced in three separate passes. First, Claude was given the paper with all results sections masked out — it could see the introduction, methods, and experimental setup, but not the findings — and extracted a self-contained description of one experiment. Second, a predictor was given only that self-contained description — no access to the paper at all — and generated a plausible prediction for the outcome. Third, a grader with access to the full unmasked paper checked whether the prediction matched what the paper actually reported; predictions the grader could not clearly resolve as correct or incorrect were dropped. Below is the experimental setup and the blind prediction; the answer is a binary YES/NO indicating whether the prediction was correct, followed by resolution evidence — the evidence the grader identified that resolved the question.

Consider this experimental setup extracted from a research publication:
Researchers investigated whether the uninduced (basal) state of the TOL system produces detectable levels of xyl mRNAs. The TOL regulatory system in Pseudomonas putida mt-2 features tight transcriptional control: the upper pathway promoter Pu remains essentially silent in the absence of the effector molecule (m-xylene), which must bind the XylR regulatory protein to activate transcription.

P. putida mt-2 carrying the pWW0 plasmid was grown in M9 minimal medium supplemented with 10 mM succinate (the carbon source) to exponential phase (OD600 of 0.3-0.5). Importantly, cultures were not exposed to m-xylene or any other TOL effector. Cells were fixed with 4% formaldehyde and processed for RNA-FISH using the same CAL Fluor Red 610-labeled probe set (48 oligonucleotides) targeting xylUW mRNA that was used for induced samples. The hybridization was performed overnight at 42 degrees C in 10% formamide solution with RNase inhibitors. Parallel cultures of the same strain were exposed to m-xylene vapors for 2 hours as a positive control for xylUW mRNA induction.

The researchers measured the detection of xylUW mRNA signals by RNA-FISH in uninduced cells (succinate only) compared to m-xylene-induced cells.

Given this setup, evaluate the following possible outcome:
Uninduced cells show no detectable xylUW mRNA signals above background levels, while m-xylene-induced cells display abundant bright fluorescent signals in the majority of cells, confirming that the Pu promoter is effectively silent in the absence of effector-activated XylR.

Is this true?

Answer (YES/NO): YES